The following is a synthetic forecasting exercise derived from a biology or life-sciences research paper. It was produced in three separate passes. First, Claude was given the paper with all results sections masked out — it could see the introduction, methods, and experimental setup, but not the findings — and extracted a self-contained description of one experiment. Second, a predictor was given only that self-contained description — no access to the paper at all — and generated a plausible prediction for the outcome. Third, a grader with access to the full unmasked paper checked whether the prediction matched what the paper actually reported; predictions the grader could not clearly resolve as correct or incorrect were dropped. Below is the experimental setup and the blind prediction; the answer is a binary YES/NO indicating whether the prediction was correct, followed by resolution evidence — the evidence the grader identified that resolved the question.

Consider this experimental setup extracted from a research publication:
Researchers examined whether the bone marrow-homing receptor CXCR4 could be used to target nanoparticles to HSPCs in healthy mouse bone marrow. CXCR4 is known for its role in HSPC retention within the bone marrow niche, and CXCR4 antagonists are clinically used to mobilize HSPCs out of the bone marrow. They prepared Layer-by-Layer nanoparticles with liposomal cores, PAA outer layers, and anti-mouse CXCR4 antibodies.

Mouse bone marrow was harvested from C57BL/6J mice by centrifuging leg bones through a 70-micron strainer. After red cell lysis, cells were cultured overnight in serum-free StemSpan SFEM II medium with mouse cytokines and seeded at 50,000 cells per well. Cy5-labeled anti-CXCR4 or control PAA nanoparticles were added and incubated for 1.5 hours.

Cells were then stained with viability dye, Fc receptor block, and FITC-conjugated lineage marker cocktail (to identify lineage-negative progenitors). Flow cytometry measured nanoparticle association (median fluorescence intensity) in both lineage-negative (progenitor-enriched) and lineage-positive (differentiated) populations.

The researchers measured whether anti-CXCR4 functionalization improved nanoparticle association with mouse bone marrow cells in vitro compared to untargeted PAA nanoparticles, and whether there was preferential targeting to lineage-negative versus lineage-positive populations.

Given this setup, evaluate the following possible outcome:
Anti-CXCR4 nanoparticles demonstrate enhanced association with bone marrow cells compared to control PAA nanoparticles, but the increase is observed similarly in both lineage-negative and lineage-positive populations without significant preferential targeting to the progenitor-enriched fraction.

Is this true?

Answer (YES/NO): NO